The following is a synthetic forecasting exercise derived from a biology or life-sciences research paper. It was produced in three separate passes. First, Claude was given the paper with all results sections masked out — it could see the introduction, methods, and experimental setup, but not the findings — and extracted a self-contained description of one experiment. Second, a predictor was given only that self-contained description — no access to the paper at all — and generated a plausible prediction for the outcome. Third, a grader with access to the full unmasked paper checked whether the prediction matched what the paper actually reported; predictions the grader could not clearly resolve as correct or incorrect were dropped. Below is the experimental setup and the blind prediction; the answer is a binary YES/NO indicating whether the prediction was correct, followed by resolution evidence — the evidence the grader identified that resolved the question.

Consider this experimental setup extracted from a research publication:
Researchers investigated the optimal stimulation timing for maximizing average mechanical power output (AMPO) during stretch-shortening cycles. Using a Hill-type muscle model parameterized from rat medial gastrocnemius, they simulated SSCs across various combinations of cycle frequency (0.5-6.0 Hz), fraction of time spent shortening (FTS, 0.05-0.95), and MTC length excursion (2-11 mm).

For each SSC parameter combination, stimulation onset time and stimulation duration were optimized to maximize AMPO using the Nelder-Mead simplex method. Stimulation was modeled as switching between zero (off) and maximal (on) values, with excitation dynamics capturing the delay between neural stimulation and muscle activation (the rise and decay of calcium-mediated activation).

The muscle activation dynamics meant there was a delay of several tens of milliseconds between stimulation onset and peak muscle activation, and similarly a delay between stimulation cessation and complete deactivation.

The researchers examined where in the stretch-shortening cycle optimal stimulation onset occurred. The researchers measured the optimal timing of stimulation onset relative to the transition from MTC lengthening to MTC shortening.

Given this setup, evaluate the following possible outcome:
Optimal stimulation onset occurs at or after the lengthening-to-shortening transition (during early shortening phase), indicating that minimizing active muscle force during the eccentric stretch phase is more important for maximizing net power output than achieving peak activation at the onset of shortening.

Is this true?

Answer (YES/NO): NO